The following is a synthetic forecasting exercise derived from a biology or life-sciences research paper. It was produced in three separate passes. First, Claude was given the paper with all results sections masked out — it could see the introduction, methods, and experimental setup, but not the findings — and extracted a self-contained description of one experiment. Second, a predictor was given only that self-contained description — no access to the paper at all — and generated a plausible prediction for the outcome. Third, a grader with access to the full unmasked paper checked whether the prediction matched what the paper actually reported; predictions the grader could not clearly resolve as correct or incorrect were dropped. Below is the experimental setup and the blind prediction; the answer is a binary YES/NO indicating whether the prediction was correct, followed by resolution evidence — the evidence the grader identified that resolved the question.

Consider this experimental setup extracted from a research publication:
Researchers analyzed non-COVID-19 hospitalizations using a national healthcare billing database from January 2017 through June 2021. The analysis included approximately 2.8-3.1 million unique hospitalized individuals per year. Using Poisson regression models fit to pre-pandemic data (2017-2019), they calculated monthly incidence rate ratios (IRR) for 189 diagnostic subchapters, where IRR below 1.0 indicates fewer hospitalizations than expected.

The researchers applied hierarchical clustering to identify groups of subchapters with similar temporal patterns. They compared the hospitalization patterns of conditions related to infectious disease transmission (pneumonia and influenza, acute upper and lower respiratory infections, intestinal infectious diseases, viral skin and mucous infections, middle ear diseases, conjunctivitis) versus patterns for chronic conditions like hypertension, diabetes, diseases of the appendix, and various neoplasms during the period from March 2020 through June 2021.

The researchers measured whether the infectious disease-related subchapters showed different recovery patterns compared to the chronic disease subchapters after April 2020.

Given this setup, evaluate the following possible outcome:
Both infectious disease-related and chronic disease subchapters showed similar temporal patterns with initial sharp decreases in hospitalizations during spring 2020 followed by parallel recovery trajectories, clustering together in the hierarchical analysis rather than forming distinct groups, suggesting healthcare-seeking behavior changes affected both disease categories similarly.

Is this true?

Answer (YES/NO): NO